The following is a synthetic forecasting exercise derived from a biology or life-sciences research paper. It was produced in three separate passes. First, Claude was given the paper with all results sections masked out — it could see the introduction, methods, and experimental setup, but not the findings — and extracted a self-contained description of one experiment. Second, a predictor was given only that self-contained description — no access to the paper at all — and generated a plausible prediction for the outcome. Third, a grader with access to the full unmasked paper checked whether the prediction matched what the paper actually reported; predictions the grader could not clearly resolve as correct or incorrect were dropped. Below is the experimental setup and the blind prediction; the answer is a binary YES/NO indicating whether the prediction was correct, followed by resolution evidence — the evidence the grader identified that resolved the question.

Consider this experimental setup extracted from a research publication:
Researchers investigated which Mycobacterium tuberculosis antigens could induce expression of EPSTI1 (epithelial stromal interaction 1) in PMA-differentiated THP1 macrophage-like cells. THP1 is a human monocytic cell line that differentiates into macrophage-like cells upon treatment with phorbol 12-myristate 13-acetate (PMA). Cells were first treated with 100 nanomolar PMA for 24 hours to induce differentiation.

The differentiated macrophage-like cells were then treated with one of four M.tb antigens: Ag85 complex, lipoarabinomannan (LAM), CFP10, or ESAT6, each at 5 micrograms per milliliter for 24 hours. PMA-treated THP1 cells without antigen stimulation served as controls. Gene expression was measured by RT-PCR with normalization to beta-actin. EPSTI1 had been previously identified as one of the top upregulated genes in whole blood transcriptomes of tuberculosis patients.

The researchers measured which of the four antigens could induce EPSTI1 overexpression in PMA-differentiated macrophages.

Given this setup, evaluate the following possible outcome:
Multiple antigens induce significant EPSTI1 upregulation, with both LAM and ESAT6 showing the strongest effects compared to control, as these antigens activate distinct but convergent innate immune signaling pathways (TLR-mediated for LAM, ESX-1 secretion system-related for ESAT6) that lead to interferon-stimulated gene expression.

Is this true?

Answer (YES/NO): NO